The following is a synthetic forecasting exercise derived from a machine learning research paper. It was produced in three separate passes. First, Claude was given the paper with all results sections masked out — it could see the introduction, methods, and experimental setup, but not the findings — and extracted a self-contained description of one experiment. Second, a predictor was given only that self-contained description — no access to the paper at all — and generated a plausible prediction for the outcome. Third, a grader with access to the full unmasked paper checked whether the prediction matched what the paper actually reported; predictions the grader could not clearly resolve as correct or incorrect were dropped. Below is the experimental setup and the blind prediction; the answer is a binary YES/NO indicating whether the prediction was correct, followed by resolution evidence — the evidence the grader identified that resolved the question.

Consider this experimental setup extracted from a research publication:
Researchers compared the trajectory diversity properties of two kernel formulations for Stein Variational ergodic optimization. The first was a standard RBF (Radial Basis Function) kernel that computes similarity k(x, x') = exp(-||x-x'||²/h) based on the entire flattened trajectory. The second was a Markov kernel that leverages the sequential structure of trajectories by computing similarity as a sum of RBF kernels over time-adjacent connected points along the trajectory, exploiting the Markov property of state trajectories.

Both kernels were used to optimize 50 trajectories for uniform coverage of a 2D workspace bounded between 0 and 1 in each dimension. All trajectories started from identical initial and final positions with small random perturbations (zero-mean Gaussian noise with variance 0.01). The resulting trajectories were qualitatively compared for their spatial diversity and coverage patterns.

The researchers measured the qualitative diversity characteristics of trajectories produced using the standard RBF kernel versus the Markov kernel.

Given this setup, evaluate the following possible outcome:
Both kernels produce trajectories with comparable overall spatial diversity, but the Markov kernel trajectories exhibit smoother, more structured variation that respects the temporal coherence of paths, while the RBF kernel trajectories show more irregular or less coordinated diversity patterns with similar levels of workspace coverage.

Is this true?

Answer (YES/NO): NO